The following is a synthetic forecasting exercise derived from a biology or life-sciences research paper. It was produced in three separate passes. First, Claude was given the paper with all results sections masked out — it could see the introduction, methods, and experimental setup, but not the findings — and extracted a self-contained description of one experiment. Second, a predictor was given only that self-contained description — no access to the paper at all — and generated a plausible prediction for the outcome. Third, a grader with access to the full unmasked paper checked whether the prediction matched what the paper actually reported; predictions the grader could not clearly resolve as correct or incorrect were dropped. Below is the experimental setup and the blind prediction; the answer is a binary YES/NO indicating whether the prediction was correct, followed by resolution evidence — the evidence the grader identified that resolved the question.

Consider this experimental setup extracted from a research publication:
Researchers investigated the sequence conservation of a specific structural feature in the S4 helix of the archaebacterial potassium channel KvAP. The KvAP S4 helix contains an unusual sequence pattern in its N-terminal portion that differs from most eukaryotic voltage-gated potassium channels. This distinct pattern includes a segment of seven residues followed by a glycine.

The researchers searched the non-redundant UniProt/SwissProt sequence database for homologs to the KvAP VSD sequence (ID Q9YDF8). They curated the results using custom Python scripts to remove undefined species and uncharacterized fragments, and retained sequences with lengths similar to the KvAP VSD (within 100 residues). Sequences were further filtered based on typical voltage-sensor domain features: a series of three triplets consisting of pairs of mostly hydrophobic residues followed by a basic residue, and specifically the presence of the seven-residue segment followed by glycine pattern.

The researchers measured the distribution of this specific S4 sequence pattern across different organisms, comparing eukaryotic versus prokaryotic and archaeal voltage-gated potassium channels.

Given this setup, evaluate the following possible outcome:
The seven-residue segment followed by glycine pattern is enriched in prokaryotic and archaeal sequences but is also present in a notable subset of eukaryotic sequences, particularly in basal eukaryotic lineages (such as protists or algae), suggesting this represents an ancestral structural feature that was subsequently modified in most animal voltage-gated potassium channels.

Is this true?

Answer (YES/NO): NO